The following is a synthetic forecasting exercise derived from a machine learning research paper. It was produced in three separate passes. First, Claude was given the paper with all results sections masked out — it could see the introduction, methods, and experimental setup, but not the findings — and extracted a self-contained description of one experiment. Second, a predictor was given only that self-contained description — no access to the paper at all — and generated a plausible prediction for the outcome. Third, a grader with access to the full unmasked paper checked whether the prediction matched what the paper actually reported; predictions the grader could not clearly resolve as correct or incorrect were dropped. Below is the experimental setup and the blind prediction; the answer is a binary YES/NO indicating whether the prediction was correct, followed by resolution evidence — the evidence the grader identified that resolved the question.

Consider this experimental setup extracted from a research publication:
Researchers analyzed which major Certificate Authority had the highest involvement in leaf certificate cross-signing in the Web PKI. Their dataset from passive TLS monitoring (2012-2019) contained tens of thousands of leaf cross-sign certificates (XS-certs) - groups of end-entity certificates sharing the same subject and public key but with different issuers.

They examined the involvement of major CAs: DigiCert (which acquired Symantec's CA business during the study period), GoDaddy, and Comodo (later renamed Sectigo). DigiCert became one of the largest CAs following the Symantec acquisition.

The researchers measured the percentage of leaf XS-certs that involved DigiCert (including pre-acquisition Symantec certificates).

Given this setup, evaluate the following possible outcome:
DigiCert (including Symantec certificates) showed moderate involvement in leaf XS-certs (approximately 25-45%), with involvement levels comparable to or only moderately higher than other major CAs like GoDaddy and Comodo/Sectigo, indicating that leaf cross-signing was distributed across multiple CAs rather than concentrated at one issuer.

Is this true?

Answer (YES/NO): NO